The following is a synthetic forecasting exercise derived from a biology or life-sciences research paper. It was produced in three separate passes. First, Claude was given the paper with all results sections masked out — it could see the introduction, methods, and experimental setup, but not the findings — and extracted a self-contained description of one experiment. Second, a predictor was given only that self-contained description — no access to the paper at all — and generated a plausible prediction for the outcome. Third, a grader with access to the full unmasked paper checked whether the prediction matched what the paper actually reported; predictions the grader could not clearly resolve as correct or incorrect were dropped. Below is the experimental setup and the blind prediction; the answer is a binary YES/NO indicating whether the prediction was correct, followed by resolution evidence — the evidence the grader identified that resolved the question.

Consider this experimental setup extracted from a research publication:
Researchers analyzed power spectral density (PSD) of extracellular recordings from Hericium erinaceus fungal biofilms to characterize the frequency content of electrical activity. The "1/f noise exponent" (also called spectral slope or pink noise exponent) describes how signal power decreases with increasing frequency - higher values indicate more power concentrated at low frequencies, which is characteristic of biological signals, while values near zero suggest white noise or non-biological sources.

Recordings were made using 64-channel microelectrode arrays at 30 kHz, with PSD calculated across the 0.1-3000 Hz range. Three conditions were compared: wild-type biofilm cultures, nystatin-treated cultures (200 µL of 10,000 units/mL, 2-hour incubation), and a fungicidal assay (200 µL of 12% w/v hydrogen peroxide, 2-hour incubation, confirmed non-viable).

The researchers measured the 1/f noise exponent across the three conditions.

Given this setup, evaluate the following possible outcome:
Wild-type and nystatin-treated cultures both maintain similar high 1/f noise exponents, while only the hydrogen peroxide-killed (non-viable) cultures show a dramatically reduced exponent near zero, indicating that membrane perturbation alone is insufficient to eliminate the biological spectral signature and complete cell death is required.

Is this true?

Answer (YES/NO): NO